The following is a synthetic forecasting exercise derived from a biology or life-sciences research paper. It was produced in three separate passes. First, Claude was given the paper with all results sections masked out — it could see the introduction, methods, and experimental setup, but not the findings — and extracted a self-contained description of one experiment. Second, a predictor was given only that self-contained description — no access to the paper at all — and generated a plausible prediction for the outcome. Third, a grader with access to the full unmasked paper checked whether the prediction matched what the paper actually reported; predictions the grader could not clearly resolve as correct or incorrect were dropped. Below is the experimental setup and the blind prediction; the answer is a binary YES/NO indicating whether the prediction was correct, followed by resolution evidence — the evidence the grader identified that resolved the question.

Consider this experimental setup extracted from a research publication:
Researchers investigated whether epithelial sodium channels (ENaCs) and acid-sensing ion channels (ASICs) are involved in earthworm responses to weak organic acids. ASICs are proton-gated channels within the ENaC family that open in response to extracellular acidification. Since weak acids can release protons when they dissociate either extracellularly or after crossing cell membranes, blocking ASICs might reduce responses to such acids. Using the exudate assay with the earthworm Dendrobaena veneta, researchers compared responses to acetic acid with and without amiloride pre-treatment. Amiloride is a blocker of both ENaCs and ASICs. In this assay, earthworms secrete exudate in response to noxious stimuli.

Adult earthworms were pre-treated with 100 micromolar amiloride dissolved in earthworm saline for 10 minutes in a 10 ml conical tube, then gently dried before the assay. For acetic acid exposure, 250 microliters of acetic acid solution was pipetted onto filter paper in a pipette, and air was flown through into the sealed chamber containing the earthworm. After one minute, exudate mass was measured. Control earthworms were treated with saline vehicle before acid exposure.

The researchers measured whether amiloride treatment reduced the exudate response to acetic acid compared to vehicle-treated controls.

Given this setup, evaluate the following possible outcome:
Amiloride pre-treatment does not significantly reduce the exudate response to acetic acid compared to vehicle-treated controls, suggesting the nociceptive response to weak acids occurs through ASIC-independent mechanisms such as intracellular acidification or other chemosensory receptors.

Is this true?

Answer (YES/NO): NO